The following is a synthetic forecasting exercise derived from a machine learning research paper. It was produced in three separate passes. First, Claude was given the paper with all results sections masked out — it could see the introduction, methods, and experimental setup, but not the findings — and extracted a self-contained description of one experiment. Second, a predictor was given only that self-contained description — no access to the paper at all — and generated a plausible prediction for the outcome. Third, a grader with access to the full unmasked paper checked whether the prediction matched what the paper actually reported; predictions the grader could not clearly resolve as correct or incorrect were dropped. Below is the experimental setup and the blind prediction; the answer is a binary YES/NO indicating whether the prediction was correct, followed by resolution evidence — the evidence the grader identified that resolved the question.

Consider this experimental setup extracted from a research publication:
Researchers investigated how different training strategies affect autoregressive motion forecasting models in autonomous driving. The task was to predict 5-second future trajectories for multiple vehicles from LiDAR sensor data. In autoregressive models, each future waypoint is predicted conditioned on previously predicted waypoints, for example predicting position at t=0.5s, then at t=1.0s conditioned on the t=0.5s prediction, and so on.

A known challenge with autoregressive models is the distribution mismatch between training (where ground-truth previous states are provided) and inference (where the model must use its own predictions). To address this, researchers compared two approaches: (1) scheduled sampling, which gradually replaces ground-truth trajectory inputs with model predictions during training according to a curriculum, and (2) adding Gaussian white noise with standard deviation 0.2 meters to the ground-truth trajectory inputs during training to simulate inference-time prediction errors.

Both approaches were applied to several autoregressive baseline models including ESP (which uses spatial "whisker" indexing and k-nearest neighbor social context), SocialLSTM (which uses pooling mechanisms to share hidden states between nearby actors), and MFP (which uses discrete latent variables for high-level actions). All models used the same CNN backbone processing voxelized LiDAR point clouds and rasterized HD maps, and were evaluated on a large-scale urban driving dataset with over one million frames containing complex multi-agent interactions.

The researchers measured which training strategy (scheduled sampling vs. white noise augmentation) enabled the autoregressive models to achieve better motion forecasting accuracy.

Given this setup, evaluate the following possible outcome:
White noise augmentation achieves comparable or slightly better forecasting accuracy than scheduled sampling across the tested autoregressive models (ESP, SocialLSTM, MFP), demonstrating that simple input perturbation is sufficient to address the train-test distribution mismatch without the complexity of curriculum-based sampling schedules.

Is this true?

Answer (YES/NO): YES